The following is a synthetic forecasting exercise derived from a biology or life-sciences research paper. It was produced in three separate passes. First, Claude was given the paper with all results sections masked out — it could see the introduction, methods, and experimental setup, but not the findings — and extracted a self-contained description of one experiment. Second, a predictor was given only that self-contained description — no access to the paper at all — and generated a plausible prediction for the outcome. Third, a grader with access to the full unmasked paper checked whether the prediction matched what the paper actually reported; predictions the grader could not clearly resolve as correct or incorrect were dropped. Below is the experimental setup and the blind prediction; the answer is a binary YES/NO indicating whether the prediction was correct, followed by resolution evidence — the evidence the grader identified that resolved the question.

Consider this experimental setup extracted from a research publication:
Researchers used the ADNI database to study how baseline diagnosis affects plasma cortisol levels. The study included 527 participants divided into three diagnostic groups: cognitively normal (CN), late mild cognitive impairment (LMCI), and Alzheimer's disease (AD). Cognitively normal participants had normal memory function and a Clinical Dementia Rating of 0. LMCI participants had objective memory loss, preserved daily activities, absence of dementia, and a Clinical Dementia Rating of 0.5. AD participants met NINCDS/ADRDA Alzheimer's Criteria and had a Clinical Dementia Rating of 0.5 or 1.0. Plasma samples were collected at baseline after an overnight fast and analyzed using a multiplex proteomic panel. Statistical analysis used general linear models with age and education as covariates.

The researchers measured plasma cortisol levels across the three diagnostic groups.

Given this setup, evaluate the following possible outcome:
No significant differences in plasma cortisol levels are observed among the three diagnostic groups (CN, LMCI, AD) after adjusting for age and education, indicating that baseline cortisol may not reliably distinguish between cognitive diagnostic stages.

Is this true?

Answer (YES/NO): NO